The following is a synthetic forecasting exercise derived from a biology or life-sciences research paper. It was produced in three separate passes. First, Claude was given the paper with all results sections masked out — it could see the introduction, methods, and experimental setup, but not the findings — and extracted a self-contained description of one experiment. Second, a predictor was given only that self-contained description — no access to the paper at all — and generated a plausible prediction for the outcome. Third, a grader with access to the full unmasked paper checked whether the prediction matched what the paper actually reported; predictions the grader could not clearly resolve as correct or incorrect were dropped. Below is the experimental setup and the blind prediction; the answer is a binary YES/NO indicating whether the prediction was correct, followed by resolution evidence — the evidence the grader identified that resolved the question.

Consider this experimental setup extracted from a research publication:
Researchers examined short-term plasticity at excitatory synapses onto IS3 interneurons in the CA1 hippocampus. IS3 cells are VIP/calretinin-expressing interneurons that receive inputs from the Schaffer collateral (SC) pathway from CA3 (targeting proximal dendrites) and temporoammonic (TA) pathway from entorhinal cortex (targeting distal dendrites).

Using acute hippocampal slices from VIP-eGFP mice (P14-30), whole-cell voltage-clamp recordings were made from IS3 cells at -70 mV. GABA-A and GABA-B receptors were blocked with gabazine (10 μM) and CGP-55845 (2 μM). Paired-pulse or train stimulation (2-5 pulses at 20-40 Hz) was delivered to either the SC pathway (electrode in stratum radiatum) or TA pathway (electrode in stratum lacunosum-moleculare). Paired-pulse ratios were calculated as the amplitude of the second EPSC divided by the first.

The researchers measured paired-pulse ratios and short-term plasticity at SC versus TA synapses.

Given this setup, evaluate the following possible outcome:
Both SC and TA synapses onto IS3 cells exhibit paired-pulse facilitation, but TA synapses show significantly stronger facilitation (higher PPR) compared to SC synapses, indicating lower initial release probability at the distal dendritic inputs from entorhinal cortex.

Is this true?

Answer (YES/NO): YES